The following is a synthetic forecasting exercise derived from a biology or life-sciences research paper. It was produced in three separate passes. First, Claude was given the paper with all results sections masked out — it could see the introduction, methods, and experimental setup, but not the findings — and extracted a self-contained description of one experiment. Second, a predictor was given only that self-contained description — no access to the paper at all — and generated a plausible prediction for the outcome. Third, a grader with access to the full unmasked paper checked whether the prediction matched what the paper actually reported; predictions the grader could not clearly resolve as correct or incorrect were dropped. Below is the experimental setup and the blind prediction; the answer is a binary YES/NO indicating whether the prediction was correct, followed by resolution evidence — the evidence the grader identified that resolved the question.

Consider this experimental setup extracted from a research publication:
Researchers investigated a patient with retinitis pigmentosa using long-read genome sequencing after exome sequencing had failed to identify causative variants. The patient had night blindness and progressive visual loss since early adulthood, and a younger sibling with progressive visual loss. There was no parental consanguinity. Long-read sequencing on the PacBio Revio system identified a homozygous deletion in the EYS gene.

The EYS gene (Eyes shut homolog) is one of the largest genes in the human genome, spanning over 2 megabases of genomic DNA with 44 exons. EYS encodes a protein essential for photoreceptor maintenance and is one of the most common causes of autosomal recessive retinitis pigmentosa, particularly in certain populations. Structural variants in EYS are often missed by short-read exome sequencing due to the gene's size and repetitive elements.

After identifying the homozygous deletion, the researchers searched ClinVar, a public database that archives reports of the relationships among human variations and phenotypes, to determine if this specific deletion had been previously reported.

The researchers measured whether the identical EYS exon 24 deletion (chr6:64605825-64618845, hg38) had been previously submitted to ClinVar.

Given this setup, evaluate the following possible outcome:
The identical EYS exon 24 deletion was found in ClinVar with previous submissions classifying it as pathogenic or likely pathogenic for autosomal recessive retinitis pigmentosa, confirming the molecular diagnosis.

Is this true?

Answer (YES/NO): NO